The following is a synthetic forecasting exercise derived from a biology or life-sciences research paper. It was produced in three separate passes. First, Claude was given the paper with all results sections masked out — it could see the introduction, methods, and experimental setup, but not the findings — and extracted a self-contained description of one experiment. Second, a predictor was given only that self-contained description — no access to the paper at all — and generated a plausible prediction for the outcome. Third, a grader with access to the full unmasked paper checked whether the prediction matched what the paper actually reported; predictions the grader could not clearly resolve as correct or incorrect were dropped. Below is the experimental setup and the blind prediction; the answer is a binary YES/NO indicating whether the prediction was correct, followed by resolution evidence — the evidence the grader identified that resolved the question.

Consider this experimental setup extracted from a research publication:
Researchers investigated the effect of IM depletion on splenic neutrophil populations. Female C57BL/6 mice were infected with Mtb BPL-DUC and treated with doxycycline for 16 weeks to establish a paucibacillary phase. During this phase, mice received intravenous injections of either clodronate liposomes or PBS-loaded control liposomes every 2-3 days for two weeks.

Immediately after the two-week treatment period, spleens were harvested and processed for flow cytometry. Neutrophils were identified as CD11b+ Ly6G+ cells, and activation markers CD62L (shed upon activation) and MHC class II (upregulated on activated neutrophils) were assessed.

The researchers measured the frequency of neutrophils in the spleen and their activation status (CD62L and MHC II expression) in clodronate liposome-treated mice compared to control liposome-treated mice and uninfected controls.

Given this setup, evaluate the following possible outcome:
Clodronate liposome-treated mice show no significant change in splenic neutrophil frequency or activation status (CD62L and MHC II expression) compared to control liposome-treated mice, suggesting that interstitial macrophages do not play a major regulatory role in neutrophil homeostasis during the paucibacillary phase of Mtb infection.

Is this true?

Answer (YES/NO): NO